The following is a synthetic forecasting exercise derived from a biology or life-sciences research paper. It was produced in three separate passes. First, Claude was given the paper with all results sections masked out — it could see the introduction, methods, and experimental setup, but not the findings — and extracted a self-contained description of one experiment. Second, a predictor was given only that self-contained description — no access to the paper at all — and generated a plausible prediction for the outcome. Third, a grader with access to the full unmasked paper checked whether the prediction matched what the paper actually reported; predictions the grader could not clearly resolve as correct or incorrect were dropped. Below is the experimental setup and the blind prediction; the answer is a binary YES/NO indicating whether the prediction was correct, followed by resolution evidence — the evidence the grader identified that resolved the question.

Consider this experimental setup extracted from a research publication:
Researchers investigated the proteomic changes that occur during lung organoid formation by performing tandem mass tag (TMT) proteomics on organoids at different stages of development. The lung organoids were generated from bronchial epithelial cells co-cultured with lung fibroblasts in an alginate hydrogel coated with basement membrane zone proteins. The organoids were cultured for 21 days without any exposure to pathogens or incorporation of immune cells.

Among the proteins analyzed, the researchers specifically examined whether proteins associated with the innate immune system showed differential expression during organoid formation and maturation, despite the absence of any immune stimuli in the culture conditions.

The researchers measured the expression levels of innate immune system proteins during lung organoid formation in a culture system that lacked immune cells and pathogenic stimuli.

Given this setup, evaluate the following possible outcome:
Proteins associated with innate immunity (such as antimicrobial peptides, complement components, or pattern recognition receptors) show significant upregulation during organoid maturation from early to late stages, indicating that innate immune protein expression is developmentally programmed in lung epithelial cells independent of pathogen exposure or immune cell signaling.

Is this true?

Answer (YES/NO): YES